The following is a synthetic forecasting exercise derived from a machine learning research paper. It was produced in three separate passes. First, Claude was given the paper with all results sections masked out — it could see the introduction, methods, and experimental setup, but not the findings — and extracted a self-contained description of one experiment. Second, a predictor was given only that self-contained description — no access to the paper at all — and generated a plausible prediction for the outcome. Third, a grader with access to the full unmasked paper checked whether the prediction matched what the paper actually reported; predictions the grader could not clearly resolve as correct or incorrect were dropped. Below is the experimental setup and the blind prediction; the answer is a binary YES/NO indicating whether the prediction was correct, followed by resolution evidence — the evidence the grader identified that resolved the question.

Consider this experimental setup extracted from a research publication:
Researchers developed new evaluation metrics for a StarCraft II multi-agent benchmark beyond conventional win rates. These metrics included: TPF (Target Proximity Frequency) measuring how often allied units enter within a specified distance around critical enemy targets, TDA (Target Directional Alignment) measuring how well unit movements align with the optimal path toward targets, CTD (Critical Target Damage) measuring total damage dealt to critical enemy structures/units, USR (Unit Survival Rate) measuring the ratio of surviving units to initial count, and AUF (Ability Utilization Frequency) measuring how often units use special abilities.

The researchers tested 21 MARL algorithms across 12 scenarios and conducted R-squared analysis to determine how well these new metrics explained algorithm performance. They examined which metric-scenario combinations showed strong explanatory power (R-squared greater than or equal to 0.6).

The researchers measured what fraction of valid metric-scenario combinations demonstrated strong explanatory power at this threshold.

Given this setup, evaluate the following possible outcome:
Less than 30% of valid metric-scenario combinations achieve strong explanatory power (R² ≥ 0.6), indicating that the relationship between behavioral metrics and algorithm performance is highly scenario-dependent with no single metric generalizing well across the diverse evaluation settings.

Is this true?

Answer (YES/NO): NO